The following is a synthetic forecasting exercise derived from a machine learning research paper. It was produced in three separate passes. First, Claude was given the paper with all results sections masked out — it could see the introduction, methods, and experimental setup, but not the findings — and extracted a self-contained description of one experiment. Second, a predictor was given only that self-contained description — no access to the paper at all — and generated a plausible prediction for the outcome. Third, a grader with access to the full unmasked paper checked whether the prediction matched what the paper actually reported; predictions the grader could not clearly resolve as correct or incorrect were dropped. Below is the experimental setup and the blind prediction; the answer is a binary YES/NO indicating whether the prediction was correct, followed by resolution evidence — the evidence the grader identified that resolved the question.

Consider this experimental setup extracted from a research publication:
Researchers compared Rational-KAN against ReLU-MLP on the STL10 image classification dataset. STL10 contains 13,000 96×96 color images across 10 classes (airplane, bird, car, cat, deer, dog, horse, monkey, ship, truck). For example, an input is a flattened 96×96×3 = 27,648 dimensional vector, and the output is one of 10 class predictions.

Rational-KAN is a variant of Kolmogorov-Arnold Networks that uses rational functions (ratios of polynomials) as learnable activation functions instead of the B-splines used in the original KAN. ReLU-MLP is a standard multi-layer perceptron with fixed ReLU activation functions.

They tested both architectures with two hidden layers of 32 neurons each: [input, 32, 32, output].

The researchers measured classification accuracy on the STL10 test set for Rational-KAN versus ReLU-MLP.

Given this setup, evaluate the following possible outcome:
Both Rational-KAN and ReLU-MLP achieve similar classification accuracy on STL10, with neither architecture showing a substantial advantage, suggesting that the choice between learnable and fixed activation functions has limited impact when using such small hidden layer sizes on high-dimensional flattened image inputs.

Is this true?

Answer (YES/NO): NO